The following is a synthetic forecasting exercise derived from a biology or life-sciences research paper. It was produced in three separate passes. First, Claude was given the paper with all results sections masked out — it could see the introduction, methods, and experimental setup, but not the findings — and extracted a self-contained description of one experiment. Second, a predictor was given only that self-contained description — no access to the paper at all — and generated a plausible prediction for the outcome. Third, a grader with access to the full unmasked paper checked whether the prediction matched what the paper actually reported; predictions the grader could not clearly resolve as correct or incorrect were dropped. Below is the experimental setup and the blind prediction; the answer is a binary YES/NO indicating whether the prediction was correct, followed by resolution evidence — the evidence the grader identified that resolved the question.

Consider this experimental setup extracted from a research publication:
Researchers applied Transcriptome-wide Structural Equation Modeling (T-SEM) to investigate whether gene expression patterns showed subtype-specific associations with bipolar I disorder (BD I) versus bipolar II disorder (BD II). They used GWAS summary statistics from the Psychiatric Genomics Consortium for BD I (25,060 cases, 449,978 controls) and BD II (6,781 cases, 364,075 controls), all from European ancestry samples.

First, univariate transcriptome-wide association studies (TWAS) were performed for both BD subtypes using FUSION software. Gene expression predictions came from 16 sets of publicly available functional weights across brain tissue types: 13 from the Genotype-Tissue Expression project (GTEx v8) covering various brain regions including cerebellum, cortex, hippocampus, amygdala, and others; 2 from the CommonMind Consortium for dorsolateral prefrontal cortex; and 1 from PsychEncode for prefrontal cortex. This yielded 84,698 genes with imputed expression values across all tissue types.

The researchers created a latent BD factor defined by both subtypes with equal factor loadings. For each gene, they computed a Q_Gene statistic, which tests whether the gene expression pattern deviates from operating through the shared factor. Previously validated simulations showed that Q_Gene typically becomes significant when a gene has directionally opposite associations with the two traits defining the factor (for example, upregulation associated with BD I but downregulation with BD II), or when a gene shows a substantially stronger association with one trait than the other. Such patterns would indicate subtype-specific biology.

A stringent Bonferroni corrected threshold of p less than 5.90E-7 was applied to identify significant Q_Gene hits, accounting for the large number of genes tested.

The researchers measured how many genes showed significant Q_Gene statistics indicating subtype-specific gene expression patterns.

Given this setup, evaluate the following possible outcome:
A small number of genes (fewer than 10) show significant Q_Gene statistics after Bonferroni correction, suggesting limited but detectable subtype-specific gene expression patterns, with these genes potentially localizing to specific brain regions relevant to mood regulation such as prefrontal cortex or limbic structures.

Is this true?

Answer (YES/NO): NO